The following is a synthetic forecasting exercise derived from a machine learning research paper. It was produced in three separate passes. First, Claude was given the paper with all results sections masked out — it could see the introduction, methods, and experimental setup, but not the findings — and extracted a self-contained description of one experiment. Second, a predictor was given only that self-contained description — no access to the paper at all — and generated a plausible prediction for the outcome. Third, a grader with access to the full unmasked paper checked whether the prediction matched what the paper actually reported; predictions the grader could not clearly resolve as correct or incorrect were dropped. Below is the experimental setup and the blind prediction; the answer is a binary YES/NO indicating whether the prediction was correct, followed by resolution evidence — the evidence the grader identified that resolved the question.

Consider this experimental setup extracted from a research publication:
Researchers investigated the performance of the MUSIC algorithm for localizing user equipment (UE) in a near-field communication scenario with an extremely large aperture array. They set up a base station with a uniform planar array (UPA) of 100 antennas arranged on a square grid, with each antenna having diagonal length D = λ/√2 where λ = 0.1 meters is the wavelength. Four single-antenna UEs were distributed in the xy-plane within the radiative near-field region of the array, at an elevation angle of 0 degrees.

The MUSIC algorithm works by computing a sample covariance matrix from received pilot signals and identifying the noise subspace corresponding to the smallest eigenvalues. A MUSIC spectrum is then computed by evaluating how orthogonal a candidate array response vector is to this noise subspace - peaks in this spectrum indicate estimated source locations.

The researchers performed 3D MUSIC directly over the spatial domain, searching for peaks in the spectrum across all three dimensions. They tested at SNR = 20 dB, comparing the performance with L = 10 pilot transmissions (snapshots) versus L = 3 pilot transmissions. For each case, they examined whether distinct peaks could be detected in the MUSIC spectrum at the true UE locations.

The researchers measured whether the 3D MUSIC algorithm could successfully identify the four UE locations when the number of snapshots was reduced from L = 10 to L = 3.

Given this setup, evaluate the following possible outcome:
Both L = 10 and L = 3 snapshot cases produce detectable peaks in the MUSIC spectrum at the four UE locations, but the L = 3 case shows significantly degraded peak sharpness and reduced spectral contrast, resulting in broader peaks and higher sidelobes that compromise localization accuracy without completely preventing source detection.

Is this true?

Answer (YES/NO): NO